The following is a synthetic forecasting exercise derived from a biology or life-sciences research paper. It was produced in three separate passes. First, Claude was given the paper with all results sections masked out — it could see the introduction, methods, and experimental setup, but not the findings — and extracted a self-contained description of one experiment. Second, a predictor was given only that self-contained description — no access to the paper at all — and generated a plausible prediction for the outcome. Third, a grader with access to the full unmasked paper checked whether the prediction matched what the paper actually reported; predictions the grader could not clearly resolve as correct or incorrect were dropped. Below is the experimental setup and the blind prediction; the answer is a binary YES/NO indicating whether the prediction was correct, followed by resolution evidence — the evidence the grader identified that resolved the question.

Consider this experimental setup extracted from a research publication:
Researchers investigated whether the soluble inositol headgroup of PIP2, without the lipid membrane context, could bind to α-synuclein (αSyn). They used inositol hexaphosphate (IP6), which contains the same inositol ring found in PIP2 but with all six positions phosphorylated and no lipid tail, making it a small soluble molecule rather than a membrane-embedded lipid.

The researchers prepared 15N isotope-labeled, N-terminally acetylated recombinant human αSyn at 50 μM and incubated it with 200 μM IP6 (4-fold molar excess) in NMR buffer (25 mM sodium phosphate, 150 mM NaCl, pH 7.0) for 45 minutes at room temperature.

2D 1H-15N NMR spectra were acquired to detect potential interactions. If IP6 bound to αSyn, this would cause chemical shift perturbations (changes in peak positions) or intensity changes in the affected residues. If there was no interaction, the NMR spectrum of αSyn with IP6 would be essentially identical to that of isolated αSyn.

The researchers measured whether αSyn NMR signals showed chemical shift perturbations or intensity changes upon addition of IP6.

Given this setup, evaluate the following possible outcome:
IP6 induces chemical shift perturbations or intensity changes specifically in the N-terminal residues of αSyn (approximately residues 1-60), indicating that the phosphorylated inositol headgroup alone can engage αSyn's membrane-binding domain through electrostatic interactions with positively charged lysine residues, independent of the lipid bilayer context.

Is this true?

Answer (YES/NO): NO